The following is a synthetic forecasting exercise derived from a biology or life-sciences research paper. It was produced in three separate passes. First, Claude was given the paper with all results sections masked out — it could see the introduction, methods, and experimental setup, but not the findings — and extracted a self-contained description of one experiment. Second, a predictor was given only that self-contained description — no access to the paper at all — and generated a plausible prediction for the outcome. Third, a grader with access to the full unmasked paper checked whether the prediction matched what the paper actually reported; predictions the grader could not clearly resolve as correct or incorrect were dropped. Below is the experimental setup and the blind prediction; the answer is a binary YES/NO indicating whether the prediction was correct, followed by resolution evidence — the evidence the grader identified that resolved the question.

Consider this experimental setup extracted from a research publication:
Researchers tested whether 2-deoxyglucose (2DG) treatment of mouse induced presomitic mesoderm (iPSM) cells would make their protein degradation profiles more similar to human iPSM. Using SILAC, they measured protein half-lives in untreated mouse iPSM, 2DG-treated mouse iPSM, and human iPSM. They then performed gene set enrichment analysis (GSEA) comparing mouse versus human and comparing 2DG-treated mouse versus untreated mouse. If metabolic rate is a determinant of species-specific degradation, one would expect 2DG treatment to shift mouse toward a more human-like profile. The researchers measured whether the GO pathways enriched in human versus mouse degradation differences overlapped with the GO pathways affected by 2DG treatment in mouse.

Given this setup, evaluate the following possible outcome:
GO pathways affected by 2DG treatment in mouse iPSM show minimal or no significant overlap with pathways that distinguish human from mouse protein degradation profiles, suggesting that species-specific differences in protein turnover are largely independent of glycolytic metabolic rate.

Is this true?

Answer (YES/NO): NO